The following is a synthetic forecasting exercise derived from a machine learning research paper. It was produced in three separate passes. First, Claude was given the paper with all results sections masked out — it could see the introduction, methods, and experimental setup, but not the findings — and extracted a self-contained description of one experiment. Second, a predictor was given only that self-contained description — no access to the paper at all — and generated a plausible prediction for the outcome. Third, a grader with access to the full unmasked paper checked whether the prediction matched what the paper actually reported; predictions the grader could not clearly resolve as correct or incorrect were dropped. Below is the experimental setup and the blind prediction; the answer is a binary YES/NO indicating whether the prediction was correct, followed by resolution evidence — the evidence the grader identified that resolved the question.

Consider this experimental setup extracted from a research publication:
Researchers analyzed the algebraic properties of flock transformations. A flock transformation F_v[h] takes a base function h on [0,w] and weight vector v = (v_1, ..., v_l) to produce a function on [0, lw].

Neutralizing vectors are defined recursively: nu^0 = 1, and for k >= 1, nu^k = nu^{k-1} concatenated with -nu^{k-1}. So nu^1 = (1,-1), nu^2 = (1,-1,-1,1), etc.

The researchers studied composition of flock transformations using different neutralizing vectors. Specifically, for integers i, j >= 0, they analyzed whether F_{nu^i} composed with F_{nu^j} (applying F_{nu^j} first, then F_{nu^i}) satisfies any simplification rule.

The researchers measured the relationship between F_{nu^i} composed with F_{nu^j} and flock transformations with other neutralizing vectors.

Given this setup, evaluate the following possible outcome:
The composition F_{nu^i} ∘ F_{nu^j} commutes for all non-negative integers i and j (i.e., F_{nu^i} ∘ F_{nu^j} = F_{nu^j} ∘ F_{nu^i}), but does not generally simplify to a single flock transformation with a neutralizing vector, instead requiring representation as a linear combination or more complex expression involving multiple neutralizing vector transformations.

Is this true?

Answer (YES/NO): NO